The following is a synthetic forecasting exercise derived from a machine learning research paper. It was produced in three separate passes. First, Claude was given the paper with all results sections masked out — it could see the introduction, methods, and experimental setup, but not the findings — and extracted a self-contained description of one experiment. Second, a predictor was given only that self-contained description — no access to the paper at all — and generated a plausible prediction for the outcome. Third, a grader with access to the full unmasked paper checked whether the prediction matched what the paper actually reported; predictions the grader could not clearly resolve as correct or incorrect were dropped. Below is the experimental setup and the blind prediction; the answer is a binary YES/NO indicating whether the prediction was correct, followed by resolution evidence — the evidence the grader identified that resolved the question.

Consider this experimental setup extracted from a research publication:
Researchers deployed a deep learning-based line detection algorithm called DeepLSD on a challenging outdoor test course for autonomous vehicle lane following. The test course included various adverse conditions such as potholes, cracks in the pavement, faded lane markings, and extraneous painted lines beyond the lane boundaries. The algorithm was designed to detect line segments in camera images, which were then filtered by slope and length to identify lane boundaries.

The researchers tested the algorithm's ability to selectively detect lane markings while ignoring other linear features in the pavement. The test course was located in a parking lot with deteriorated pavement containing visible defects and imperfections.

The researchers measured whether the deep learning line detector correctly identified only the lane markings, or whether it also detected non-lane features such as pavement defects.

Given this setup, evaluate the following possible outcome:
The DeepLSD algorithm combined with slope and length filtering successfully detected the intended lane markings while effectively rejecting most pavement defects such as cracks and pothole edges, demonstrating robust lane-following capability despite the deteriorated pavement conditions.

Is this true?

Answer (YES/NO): NO